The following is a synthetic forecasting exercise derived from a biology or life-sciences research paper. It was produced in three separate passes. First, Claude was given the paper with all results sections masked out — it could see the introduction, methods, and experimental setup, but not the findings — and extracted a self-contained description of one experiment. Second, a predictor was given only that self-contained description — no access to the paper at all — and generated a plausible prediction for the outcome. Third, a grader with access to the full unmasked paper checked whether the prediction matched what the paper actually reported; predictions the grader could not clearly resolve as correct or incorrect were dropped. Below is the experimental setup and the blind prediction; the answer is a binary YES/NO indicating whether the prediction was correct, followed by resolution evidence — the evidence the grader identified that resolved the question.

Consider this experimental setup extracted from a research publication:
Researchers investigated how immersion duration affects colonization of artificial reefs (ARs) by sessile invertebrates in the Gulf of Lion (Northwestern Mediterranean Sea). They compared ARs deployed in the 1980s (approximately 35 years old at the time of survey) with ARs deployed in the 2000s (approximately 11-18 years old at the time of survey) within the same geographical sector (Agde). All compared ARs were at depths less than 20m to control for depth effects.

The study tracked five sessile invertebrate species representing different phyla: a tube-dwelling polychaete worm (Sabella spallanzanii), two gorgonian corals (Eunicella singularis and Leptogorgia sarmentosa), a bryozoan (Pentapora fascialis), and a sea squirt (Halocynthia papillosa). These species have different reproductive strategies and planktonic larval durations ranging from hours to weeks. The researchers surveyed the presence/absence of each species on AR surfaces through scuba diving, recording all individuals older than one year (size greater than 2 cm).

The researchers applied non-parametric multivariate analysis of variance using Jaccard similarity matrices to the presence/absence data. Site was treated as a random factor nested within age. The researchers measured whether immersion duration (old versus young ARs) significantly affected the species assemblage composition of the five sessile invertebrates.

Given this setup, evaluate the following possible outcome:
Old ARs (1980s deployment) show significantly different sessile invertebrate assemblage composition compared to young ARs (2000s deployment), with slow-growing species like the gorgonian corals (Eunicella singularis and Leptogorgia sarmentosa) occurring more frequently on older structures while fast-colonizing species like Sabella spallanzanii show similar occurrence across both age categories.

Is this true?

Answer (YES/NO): NO